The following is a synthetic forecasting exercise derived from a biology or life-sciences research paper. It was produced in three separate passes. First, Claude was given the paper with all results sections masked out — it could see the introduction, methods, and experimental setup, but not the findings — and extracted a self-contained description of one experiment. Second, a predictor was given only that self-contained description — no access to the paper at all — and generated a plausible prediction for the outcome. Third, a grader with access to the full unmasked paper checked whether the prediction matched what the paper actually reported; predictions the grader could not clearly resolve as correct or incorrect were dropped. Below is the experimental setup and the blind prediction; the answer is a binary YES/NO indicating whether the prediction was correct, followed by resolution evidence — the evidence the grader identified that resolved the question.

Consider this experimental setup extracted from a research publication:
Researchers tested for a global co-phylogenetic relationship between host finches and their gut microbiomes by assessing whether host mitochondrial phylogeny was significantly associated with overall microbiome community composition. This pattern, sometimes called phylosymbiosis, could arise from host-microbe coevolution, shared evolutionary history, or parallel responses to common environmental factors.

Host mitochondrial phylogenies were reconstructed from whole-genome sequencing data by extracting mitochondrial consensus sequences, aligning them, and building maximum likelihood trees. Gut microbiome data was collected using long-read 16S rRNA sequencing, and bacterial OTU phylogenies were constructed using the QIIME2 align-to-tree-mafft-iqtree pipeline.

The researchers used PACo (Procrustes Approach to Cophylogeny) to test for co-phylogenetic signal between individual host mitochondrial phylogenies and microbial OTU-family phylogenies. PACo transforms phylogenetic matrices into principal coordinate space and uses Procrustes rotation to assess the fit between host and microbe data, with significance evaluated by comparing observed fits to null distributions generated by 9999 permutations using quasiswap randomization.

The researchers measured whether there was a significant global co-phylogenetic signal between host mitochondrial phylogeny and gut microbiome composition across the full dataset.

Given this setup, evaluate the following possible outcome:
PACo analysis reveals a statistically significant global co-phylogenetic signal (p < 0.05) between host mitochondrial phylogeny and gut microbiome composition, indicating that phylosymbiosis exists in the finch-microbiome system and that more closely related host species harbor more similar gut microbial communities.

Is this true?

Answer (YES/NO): YES